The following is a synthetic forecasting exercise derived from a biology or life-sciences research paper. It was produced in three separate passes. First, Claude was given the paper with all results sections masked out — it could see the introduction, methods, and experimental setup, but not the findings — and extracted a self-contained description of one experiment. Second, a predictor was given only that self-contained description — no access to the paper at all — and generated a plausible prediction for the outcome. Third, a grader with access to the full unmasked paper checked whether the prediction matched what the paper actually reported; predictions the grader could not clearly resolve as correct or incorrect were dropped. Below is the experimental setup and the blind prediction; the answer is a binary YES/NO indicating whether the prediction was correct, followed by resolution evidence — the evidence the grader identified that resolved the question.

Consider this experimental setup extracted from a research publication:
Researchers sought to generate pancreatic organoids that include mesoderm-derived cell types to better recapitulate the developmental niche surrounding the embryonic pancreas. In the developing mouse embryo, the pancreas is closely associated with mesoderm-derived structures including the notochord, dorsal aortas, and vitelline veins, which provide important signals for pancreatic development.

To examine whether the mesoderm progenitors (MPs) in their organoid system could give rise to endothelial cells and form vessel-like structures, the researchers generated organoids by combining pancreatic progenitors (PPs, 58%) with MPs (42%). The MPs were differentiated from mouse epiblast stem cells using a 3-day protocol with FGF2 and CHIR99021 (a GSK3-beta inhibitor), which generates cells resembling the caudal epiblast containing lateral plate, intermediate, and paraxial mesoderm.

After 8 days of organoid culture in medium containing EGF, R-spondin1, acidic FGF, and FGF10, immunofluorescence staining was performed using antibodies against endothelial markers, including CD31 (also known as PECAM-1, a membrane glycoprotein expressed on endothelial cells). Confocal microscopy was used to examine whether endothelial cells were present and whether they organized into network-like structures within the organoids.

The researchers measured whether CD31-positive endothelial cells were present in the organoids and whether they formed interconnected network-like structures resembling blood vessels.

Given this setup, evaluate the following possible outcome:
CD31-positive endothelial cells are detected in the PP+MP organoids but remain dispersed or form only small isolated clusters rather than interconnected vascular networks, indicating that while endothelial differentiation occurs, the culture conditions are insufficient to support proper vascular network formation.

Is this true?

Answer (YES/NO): NO